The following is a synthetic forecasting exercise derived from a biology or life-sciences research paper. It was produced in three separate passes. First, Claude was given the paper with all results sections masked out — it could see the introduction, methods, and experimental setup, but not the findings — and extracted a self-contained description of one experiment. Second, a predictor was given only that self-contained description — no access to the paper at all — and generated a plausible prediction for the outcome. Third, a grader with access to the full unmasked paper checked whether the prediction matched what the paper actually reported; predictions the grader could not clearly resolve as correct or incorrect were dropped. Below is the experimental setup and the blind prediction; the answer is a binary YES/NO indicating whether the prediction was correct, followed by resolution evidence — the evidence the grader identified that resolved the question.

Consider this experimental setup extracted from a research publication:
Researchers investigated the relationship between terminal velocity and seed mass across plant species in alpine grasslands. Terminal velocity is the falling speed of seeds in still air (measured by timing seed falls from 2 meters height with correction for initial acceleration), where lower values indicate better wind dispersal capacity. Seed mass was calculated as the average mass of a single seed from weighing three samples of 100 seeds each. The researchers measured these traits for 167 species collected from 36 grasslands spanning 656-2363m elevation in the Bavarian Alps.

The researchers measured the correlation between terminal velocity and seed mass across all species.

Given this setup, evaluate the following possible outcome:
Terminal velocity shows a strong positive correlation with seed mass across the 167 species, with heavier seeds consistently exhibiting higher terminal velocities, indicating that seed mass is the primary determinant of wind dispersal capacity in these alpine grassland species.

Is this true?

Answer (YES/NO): NO